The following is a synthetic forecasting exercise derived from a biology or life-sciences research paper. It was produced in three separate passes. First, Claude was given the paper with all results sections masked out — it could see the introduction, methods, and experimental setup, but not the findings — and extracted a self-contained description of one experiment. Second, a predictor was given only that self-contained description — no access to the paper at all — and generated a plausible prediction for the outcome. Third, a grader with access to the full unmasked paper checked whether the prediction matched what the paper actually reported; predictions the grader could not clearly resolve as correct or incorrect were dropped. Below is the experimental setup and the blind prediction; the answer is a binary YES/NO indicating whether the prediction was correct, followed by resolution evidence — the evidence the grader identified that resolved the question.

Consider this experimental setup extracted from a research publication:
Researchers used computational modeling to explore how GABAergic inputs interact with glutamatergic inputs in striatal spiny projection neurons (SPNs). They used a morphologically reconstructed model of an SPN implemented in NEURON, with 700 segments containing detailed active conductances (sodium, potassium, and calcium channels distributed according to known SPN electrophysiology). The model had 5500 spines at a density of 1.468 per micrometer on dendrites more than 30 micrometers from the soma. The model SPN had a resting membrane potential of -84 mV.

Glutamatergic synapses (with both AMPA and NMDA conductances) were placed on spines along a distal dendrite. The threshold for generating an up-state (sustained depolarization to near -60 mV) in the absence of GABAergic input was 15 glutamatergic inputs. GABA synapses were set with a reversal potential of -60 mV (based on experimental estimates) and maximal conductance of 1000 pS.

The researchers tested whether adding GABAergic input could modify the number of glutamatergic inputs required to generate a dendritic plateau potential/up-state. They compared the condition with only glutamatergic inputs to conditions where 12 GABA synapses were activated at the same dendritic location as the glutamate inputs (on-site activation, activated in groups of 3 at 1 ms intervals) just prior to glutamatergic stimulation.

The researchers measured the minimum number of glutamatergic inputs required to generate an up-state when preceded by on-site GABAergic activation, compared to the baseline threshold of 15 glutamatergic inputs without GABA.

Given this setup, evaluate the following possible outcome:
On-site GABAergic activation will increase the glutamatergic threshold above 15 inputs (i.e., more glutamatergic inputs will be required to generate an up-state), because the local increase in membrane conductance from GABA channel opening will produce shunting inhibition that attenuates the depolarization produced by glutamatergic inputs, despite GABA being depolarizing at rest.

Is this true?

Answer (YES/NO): NO